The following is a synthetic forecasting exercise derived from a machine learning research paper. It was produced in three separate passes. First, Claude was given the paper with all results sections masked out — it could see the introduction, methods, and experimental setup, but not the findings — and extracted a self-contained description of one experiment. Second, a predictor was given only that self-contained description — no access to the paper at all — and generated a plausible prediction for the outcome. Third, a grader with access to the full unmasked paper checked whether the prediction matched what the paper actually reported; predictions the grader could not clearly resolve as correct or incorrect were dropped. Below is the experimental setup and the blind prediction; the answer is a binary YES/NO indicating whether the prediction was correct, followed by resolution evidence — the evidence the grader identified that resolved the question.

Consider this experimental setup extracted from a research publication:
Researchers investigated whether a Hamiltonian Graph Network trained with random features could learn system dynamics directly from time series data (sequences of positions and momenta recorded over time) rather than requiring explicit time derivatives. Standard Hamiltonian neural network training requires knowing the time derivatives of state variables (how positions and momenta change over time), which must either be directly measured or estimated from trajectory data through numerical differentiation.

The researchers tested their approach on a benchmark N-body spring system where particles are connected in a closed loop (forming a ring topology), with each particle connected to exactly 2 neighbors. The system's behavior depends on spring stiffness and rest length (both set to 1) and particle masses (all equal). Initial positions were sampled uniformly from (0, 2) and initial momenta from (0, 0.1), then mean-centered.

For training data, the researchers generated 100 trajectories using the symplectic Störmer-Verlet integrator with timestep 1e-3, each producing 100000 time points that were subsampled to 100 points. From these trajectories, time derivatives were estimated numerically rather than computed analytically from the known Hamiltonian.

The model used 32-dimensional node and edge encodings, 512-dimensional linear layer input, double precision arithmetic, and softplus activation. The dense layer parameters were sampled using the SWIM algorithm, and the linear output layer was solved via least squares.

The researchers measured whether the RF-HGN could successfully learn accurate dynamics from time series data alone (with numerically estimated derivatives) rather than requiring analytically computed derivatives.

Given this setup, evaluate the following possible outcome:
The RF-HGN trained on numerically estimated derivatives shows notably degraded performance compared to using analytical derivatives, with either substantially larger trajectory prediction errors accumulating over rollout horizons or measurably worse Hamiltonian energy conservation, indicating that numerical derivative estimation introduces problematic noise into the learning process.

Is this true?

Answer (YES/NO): NO